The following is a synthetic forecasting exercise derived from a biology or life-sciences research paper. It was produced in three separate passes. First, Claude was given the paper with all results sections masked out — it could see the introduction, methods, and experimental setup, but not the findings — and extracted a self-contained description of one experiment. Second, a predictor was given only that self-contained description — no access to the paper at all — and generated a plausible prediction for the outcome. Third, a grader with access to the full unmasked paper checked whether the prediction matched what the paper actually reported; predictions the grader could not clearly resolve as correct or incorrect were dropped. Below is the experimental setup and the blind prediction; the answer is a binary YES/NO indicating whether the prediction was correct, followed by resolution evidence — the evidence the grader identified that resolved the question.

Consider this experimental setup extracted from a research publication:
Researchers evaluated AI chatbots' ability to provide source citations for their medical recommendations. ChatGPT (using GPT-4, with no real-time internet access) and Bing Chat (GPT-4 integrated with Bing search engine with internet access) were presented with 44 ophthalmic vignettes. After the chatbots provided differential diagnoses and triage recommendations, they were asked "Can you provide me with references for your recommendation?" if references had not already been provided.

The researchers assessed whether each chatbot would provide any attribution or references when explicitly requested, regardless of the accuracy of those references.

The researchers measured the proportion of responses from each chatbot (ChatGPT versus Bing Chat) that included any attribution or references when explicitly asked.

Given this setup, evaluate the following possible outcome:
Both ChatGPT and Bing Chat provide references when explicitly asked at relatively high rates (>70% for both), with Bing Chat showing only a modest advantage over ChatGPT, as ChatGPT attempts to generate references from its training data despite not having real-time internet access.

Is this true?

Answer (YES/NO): YES